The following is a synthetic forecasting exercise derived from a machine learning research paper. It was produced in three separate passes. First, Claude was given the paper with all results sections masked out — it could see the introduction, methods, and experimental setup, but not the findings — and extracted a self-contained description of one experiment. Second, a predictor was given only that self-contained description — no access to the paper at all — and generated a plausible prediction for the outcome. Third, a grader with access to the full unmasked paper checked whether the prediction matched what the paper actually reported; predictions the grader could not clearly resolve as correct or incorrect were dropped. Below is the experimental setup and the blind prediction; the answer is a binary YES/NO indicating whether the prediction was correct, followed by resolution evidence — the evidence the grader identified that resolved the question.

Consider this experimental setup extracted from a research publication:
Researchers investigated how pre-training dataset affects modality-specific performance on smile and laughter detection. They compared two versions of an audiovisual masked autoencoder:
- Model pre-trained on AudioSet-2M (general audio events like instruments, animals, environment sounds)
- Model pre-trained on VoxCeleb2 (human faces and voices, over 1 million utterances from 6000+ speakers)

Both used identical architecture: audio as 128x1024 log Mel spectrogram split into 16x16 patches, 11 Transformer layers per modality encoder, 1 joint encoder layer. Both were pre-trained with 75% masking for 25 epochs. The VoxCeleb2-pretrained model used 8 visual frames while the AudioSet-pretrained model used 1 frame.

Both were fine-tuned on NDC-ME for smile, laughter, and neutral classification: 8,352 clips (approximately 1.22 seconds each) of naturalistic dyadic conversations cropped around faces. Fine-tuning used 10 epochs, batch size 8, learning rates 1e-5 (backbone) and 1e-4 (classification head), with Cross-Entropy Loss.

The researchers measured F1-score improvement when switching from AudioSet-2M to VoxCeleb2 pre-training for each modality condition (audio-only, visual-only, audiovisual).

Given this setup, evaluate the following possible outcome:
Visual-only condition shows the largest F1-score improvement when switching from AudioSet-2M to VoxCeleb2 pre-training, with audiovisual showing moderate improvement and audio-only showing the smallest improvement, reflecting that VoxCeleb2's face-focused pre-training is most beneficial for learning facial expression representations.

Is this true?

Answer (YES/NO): NO